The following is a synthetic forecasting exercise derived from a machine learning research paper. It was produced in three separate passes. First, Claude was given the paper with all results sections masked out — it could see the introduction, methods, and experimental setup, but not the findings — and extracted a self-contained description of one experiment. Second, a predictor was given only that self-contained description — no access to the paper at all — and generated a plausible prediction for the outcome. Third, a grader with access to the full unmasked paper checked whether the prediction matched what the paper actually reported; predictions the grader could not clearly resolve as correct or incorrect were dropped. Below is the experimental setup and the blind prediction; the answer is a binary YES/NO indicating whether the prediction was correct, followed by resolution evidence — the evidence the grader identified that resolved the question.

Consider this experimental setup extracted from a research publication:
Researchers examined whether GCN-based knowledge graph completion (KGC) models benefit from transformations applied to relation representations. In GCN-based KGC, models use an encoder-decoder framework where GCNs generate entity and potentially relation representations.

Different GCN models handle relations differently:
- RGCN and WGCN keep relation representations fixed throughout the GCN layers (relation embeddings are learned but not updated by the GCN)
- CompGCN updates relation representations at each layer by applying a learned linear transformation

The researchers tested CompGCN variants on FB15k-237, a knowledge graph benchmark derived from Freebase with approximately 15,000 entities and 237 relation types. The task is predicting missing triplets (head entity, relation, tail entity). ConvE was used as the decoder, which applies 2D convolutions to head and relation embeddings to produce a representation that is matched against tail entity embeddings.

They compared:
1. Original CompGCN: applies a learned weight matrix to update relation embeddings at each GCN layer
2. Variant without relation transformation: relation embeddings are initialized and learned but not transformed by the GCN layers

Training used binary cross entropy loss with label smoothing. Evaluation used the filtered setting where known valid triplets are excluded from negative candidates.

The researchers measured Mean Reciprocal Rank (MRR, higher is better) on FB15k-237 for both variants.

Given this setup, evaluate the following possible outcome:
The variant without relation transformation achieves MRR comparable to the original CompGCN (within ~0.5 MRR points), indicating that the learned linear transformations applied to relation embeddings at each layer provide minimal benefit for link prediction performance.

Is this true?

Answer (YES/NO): YES